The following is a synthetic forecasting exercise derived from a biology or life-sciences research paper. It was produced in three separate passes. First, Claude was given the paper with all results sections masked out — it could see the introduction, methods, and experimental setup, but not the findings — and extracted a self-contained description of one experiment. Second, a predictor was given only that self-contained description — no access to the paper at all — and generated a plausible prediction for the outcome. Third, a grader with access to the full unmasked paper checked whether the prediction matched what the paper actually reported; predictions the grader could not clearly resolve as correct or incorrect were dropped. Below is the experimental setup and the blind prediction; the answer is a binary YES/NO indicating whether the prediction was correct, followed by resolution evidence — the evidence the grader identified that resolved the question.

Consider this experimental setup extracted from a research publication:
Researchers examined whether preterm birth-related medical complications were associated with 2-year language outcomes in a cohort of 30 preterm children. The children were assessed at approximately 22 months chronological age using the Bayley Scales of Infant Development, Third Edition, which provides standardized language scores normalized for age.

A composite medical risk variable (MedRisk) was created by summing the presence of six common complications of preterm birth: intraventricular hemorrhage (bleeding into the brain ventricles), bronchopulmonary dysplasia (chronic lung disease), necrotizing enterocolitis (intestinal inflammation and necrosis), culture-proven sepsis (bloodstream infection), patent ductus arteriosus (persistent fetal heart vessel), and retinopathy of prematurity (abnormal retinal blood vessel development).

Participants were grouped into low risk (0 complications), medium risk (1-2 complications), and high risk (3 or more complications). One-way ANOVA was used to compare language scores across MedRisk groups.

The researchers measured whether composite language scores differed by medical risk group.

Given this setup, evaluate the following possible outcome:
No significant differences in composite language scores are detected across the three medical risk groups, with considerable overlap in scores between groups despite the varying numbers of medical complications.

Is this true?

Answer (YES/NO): YES